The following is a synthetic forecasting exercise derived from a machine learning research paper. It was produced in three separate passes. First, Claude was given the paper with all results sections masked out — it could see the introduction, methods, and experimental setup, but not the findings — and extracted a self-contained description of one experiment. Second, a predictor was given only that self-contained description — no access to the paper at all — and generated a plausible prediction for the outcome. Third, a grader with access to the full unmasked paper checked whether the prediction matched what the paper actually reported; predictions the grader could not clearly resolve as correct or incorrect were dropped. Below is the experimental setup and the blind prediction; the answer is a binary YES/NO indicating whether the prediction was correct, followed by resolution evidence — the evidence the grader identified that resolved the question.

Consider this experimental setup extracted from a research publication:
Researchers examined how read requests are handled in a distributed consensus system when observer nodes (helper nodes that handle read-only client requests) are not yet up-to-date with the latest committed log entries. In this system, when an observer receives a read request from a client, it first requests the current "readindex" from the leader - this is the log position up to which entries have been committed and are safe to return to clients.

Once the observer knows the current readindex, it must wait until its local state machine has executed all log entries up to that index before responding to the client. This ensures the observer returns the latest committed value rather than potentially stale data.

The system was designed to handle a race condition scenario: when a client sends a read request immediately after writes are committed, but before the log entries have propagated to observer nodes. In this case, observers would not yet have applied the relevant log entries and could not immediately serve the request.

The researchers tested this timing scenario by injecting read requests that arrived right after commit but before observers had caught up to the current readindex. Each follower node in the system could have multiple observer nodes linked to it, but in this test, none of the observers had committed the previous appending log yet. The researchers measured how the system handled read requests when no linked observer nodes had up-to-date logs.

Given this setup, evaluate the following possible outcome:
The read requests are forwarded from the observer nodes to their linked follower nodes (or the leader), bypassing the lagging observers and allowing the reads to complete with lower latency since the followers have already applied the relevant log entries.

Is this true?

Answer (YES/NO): NO